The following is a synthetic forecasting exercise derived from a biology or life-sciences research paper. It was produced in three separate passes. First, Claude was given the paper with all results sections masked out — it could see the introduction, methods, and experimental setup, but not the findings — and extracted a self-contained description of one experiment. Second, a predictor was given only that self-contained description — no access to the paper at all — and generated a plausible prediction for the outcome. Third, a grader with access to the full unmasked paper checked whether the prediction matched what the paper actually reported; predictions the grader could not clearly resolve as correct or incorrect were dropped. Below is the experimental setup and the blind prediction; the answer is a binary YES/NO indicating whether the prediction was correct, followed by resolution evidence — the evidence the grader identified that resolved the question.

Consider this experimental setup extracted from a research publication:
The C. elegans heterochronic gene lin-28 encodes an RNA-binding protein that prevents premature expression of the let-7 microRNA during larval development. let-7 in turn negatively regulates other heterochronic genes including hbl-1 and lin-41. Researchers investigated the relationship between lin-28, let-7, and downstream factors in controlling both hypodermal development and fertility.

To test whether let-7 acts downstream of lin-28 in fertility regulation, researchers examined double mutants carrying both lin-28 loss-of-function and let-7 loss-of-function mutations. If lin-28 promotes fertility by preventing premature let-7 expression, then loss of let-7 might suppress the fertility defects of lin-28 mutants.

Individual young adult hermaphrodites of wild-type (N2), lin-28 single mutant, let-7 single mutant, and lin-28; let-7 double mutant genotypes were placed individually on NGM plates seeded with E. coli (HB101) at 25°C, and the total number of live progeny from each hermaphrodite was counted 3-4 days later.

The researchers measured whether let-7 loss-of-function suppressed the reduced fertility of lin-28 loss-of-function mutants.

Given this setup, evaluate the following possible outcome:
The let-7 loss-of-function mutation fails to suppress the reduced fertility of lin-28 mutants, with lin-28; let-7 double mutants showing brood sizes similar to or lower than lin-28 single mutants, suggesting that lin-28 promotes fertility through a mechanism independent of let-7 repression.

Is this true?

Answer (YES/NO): NO